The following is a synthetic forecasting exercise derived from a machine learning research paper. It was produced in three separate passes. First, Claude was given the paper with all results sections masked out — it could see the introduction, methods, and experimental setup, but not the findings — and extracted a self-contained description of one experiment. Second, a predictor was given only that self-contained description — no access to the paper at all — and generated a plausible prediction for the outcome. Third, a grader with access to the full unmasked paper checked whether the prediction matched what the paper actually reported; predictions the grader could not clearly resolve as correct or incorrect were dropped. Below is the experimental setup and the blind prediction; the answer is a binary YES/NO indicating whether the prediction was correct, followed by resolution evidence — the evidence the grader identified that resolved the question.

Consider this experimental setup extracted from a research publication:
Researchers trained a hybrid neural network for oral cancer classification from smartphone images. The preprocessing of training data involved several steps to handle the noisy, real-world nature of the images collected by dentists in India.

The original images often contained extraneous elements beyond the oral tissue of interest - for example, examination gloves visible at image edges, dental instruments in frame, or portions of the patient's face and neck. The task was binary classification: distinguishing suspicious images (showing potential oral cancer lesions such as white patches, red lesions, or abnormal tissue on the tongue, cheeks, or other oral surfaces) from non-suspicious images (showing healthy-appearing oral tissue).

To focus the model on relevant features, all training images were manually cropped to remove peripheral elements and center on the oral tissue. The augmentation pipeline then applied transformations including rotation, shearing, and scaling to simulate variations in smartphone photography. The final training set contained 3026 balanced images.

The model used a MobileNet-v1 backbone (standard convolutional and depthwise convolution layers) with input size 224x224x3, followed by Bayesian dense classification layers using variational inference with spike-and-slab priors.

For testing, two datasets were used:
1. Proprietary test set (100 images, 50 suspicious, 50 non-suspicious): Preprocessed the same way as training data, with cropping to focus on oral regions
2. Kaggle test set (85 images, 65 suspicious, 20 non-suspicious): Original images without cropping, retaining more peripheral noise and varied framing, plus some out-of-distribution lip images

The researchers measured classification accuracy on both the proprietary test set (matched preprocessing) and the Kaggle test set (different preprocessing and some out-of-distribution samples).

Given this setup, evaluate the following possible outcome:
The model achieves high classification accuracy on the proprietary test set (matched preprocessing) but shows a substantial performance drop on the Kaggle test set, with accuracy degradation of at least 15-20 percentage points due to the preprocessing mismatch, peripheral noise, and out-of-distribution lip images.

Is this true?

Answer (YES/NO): NO